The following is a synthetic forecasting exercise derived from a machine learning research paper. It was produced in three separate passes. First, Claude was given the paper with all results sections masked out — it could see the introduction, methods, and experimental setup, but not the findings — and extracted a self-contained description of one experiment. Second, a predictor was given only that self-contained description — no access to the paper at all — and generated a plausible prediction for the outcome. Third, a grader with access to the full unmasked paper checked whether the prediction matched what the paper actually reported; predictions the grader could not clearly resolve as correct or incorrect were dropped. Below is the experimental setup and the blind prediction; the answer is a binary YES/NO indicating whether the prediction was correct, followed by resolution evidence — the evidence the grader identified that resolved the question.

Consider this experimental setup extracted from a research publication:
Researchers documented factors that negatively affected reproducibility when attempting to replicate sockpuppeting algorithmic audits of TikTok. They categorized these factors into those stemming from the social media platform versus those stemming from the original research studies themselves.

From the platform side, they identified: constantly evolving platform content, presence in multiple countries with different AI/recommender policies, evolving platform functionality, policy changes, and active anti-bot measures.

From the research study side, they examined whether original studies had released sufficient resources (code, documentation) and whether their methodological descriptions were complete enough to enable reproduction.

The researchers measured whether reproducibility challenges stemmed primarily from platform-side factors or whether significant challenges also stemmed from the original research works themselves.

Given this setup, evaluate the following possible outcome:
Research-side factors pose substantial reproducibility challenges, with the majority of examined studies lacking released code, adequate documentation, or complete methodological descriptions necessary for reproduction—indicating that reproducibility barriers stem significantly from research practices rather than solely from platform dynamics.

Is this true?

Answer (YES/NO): YES